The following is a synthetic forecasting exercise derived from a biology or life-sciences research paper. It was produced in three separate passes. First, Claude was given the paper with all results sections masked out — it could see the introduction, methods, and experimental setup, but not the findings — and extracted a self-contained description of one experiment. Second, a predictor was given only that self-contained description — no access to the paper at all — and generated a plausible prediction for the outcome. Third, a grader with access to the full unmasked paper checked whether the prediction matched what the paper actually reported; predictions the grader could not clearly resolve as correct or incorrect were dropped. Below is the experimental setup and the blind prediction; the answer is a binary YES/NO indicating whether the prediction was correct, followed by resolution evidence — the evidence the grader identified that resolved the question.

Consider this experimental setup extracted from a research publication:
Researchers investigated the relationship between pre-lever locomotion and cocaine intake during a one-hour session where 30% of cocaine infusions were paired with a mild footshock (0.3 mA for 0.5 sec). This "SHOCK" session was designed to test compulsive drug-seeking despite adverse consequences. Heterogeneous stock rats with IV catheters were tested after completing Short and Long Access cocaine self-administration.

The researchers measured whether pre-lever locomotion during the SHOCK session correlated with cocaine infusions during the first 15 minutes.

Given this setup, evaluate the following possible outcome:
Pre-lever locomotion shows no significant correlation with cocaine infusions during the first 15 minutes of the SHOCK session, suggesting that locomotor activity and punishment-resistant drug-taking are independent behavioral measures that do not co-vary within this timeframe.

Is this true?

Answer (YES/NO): YES